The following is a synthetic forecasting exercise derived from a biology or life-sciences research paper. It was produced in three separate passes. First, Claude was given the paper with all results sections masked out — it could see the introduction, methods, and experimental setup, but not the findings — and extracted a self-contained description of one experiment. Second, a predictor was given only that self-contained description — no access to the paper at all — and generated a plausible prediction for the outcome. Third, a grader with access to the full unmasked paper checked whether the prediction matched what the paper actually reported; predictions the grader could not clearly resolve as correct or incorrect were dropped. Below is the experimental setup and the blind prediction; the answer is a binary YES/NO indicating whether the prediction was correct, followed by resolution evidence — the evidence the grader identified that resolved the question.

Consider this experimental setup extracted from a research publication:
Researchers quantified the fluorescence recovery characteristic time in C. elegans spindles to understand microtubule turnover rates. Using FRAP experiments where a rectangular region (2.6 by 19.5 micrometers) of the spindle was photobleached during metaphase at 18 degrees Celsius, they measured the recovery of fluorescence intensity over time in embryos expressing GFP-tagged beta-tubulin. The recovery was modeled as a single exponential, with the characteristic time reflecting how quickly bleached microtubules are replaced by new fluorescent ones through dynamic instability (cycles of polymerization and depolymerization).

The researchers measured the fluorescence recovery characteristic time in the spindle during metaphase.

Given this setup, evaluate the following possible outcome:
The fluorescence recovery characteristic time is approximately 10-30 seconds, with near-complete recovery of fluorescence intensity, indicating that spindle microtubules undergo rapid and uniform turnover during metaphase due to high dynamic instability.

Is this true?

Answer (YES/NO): NO